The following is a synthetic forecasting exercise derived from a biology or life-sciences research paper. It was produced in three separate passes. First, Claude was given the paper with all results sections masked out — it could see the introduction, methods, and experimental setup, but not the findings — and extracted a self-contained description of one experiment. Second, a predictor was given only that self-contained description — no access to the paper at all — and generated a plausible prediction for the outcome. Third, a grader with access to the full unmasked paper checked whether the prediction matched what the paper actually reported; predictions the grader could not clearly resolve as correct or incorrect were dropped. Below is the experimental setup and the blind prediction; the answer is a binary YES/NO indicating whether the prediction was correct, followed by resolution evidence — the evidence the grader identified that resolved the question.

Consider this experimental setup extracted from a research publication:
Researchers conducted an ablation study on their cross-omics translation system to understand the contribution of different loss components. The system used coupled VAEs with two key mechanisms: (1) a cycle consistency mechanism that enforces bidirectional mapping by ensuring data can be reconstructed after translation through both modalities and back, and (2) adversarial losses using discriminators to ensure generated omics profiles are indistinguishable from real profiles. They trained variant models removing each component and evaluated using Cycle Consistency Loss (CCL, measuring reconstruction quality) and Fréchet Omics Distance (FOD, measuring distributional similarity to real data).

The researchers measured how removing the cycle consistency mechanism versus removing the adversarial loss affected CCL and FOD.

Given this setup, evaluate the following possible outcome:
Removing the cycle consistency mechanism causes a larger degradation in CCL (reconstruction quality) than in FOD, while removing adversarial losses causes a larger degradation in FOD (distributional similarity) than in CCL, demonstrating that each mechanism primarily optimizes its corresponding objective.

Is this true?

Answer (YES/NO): YES